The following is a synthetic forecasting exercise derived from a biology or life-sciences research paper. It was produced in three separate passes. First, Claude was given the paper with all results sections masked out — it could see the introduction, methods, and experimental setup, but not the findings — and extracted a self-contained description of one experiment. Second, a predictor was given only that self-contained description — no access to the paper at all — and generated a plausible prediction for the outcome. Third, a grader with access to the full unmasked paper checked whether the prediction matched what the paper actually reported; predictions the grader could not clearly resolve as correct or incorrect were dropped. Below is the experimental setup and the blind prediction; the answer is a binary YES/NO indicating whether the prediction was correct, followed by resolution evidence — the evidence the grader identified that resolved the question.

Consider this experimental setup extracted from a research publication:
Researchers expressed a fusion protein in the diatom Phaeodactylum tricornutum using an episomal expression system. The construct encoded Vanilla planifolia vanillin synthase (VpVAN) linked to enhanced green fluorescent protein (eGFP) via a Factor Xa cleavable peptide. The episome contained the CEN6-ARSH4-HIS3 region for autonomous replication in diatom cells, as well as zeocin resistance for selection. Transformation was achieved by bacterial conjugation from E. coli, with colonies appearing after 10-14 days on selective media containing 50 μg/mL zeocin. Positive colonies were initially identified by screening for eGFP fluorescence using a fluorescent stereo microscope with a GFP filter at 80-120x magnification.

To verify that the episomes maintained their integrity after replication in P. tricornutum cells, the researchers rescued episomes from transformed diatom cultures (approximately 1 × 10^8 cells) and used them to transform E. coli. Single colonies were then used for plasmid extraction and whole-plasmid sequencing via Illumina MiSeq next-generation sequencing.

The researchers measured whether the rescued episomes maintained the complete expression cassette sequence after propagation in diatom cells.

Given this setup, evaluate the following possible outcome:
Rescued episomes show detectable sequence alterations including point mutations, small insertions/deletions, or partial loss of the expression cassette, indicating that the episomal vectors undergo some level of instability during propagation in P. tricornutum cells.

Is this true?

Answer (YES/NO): NO